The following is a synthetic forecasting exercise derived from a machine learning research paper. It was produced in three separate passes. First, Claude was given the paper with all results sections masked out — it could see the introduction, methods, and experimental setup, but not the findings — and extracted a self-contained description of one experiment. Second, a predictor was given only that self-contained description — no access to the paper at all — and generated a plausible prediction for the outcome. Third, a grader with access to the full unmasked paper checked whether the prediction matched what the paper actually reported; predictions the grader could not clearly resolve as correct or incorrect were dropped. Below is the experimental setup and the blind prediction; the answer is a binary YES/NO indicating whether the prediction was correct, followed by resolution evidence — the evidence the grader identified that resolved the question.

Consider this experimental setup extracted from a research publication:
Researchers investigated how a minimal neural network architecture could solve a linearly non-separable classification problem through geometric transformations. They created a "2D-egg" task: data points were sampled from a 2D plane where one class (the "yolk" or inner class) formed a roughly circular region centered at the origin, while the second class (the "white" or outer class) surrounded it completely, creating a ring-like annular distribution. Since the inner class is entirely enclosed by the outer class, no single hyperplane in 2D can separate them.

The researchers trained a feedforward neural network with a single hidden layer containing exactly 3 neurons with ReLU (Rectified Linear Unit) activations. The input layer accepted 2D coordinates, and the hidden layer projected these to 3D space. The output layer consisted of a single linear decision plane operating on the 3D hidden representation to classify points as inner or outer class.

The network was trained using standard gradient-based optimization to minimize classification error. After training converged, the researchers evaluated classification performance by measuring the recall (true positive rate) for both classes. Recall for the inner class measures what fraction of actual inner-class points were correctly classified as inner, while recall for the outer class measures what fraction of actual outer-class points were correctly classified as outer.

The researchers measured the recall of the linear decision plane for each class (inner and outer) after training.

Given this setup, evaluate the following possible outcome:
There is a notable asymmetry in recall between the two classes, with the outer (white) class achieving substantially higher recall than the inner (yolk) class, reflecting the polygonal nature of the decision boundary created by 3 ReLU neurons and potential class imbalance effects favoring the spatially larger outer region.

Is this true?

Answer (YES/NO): NO